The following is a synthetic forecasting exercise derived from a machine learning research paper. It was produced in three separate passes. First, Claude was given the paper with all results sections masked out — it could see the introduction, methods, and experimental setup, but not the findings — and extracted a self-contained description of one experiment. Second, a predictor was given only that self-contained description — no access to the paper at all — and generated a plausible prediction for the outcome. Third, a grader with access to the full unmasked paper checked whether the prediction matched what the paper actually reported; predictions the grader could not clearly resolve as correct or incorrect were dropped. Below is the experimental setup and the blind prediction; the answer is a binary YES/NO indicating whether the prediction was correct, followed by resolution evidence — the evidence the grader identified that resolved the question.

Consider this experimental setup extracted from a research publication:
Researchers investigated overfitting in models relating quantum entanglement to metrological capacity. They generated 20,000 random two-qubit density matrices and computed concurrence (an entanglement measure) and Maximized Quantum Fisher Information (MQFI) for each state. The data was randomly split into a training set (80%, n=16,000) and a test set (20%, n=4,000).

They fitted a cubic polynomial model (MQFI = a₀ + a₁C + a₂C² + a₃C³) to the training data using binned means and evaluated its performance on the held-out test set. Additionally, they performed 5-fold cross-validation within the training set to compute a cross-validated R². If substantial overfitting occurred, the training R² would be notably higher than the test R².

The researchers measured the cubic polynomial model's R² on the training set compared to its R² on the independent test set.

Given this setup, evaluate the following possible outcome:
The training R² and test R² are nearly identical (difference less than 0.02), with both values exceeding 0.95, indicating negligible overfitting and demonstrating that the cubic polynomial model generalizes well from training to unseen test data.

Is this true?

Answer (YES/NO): YES